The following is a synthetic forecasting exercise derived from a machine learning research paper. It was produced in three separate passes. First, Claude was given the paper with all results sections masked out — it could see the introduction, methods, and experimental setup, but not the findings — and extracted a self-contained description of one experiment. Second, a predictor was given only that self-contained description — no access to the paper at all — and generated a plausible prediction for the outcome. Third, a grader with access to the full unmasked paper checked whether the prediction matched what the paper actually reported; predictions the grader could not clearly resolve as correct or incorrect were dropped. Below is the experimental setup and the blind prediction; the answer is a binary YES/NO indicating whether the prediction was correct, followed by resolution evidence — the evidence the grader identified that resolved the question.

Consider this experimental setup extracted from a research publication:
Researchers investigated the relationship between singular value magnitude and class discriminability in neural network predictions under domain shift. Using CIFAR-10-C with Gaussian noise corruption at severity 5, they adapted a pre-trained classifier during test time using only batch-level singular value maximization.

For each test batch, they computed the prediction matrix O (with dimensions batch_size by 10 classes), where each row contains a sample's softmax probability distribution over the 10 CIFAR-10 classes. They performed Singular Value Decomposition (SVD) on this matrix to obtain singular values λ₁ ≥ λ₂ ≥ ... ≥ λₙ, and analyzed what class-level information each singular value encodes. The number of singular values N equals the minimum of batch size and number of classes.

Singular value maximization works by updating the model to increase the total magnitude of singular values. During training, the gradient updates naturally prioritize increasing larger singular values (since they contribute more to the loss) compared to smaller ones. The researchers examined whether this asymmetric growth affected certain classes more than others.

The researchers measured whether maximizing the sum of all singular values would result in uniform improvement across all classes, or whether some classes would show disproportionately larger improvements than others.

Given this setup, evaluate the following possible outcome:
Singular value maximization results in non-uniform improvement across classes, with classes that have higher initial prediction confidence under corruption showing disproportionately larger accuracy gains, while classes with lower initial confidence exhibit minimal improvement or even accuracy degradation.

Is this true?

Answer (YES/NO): NO